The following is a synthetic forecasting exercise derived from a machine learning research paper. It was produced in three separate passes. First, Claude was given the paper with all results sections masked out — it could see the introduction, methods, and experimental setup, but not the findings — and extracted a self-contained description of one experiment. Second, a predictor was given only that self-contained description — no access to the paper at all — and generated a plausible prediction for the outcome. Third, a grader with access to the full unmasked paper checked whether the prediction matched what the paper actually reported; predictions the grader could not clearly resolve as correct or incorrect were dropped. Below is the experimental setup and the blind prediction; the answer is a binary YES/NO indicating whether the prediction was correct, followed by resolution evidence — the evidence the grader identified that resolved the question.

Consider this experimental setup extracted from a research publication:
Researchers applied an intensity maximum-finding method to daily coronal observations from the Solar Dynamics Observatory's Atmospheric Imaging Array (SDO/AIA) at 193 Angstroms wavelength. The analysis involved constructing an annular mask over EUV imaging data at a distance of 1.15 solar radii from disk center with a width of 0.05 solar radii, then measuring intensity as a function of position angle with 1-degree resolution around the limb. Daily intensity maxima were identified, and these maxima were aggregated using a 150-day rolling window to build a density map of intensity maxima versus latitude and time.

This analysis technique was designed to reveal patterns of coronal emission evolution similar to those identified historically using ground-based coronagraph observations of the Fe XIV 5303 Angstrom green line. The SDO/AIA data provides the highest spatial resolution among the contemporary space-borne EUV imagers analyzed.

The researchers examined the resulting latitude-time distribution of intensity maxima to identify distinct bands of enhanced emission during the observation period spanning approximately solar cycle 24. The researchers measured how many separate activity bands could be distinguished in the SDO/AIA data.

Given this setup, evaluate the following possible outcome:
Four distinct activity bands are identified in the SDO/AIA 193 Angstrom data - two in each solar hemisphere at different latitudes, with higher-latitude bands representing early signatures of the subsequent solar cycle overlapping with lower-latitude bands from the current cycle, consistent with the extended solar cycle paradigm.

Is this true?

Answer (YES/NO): YES